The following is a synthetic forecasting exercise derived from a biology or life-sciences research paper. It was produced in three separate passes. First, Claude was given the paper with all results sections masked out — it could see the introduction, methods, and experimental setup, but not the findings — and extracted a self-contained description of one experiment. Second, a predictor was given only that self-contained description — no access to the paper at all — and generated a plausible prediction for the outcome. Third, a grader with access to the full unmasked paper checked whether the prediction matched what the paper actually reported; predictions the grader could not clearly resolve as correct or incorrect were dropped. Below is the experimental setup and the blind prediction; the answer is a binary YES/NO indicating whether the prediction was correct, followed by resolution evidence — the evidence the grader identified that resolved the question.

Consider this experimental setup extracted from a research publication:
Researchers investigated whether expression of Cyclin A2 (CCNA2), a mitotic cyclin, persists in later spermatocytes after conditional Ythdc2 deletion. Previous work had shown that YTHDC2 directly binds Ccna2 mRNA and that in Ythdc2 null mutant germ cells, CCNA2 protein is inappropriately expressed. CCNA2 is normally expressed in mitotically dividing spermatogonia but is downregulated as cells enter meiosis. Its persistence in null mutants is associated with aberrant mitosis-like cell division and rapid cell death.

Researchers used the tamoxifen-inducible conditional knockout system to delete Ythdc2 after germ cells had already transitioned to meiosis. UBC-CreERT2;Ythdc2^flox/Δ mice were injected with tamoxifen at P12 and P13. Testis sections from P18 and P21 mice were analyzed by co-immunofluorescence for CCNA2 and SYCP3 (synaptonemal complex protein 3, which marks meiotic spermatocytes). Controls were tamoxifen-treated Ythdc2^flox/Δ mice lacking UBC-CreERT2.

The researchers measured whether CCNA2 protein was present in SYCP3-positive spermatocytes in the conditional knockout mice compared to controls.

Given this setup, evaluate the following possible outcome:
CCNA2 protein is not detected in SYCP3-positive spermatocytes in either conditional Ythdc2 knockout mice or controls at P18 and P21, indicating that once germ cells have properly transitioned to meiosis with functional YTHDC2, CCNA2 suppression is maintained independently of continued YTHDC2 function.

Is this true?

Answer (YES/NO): YES